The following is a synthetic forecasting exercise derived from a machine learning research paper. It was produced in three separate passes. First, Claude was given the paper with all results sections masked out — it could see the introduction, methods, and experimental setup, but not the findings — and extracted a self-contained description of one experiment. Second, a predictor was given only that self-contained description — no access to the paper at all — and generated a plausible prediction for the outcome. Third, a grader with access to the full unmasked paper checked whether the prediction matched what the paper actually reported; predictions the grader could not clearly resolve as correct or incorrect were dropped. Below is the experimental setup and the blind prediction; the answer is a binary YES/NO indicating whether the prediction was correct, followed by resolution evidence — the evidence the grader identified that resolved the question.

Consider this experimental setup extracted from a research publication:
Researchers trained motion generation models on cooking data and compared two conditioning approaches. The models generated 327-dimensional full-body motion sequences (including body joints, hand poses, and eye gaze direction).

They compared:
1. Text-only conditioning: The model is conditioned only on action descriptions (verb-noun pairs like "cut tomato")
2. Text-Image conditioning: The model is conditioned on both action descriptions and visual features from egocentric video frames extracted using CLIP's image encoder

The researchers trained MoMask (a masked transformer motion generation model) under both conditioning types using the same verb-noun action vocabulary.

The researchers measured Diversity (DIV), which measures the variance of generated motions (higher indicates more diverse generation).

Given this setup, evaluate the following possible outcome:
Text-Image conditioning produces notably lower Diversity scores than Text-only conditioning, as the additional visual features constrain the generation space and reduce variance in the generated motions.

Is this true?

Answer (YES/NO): YES